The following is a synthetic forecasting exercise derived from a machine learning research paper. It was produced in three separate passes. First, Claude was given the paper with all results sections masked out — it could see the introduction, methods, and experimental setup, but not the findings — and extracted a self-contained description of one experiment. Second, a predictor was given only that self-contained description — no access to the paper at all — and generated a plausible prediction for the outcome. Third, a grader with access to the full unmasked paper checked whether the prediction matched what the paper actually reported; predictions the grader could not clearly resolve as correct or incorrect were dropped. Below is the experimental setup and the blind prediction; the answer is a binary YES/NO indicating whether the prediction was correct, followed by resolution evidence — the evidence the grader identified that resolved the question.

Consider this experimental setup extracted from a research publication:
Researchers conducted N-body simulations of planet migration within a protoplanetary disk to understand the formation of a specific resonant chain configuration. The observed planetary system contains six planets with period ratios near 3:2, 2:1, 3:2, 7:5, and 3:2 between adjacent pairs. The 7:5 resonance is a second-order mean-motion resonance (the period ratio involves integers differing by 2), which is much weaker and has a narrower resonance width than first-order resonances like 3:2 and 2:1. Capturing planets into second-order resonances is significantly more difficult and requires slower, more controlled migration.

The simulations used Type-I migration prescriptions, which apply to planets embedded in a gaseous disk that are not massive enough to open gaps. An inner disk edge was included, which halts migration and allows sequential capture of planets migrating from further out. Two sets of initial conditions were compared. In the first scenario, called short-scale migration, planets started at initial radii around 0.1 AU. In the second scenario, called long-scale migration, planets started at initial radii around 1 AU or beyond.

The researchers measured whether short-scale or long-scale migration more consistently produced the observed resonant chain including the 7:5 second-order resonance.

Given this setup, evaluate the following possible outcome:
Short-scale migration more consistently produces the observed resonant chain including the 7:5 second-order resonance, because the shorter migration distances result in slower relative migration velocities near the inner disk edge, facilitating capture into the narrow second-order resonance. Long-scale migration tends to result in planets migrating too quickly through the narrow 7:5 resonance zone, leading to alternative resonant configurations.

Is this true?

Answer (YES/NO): YES